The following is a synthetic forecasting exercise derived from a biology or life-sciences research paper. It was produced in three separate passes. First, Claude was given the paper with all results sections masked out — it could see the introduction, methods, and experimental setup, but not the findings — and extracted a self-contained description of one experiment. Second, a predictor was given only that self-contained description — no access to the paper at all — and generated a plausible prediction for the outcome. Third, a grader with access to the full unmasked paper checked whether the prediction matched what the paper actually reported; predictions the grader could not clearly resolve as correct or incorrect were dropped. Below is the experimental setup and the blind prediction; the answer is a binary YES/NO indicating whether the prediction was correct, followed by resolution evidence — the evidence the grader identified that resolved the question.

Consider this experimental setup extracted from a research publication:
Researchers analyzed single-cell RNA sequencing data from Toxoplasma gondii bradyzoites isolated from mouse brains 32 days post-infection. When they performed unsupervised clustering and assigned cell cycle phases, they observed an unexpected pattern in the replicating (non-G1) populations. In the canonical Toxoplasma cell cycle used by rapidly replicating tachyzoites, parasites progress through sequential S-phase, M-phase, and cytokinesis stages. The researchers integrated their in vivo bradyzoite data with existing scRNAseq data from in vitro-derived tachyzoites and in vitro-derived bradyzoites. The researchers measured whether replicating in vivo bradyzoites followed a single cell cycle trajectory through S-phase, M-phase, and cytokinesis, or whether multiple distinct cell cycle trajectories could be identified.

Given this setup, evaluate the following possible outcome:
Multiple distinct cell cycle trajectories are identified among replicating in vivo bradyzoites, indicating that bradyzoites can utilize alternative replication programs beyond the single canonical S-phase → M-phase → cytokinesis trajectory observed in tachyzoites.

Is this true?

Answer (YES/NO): YES